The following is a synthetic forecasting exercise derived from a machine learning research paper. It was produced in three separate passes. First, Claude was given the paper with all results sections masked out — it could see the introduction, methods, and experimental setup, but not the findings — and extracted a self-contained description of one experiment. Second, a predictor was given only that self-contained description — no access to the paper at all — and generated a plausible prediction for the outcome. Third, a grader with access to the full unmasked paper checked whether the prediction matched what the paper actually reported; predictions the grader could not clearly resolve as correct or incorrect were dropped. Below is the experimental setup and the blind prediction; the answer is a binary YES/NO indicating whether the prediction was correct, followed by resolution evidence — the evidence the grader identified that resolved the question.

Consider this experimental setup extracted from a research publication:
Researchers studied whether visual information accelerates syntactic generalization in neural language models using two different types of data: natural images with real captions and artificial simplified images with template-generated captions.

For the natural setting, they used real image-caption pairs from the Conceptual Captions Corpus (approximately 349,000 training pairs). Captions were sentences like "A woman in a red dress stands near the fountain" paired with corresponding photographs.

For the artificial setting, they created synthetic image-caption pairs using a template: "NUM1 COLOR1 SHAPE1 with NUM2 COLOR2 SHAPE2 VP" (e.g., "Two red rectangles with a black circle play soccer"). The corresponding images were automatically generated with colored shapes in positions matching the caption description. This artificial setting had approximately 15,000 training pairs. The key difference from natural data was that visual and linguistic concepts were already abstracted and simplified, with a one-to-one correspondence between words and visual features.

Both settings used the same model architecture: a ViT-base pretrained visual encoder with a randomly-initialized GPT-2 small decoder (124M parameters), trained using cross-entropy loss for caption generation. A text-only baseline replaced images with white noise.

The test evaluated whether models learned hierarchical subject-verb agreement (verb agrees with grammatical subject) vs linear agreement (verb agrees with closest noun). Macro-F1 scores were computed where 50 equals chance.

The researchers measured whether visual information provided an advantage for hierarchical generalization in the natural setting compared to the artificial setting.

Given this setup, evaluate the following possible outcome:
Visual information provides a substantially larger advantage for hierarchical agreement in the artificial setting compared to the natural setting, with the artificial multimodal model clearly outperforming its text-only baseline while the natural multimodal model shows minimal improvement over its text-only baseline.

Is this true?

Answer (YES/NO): YES